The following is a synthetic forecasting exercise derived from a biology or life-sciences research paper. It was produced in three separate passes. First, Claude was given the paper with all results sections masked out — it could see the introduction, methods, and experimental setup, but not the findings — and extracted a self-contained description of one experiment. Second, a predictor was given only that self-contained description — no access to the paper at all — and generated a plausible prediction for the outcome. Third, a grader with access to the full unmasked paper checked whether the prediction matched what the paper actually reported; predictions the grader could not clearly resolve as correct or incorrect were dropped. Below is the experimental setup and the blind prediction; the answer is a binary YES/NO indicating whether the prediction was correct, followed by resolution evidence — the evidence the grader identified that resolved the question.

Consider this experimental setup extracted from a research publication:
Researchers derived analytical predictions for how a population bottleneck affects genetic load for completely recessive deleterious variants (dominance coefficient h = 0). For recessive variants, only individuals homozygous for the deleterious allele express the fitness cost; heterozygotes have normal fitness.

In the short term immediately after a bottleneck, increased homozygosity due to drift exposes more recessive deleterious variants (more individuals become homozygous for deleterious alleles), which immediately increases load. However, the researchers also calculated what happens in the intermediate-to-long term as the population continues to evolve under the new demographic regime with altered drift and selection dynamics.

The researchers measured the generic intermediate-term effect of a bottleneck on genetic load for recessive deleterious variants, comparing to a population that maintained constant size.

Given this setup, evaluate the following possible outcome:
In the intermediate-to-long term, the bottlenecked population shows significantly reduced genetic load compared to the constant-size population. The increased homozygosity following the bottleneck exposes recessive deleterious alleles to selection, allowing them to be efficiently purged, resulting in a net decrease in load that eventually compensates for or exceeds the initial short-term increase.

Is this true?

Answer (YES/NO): YES